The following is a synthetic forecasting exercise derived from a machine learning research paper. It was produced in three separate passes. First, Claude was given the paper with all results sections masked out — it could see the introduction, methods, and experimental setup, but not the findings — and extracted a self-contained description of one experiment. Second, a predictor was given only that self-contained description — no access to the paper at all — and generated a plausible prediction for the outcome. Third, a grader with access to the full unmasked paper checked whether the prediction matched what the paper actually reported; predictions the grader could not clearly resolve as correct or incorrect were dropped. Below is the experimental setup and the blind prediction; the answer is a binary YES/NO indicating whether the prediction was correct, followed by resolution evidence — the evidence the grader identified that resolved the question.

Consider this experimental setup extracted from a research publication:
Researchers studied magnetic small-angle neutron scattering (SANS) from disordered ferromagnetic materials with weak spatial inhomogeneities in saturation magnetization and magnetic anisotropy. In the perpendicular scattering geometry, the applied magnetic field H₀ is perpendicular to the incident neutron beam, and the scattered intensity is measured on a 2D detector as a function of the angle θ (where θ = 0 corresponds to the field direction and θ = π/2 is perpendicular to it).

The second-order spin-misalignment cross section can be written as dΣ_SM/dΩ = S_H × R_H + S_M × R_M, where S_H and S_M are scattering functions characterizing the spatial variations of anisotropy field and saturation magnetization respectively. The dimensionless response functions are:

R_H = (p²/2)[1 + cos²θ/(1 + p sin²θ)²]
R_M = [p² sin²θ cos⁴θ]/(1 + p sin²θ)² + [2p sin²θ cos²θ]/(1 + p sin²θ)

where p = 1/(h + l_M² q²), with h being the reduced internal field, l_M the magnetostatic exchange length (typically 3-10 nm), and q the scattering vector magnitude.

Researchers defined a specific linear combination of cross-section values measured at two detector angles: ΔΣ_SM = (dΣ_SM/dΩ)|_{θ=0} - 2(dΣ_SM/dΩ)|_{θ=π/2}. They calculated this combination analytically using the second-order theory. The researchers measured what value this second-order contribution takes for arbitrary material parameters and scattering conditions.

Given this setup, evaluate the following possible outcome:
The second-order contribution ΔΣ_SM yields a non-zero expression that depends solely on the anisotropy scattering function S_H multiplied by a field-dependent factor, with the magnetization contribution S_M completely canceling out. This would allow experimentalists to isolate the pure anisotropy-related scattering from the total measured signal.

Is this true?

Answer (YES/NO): NO